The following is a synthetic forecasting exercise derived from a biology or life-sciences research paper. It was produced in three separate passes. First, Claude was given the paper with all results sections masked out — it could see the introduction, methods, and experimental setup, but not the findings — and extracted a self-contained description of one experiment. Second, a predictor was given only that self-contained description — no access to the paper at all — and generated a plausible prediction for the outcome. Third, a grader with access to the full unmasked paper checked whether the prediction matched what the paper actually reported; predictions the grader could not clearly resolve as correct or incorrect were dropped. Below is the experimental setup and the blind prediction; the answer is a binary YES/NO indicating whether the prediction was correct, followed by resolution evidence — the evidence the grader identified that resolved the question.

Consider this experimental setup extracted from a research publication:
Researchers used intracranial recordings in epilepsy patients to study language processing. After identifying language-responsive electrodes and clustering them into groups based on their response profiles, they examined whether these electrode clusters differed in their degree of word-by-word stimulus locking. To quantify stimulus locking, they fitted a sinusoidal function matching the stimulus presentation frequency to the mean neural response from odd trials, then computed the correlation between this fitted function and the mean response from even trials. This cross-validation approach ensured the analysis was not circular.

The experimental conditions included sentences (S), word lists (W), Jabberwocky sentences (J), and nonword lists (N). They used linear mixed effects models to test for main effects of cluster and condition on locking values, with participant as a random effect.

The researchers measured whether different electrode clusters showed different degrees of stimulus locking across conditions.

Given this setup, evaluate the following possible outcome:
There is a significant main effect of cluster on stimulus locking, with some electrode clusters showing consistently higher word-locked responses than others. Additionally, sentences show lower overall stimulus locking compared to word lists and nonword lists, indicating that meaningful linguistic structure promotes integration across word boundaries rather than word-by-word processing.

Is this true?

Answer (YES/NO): NO